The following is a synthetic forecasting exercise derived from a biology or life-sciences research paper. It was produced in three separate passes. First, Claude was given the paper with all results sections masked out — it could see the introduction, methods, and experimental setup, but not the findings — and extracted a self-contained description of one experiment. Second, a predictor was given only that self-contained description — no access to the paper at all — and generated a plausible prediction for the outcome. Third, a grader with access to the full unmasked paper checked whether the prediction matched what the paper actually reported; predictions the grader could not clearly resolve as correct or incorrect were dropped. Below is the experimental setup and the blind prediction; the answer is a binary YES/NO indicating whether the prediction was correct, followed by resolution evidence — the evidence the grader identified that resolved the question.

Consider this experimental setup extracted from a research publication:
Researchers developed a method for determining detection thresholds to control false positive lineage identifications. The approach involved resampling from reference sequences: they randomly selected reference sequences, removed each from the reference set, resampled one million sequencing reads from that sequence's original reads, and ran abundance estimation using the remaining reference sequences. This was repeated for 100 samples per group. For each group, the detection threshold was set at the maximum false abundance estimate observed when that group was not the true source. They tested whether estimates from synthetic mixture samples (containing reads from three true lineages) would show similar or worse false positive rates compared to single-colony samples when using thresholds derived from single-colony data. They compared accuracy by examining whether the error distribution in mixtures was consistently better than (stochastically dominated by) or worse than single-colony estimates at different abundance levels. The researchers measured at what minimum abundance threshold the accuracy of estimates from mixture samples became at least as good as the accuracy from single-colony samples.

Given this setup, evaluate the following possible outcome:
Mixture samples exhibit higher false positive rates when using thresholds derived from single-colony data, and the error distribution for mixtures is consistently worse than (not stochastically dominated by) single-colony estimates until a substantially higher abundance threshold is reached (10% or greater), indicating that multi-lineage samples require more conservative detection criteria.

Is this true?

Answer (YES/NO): NO